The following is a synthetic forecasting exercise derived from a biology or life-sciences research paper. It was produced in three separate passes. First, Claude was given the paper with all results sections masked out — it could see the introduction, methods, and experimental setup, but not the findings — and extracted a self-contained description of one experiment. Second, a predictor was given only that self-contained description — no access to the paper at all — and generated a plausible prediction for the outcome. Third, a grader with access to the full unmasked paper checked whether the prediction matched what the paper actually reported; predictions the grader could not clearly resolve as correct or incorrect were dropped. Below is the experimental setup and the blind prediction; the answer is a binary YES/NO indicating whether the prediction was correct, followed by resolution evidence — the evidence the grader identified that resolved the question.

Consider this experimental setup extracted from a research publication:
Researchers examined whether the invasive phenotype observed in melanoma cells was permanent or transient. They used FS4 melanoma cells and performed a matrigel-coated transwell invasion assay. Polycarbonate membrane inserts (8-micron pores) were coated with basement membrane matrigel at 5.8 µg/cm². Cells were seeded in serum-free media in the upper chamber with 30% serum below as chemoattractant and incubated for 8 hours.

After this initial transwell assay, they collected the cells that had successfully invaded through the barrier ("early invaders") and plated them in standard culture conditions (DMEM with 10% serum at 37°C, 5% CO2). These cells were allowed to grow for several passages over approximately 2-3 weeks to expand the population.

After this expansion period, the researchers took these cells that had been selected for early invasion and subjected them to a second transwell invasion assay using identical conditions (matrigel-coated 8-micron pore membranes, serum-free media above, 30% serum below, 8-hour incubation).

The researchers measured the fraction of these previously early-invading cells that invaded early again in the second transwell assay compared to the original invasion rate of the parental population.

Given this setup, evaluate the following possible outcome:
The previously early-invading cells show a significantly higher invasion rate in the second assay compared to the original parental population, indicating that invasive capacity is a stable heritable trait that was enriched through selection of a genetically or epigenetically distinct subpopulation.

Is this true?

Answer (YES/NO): NO